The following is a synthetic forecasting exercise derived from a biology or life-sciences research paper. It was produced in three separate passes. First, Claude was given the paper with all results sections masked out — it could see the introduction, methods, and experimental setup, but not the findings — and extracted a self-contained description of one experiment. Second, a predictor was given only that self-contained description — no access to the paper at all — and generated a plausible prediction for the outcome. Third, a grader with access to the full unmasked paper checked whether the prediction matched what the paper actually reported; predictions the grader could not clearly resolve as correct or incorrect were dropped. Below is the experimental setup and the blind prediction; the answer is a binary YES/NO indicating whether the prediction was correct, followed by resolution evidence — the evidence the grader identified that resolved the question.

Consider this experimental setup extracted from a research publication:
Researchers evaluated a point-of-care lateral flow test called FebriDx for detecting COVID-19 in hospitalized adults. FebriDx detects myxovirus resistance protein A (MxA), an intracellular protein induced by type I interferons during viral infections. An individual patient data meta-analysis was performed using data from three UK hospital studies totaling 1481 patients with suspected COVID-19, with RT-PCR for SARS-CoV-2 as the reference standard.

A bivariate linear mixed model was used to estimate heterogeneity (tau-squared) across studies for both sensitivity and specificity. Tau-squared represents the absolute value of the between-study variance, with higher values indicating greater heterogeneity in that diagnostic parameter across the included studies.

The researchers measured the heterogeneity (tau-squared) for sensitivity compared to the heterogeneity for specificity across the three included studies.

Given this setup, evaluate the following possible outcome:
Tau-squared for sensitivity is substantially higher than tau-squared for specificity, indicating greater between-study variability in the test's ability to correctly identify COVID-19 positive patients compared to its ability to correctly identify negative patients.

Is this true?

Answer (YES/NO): NO